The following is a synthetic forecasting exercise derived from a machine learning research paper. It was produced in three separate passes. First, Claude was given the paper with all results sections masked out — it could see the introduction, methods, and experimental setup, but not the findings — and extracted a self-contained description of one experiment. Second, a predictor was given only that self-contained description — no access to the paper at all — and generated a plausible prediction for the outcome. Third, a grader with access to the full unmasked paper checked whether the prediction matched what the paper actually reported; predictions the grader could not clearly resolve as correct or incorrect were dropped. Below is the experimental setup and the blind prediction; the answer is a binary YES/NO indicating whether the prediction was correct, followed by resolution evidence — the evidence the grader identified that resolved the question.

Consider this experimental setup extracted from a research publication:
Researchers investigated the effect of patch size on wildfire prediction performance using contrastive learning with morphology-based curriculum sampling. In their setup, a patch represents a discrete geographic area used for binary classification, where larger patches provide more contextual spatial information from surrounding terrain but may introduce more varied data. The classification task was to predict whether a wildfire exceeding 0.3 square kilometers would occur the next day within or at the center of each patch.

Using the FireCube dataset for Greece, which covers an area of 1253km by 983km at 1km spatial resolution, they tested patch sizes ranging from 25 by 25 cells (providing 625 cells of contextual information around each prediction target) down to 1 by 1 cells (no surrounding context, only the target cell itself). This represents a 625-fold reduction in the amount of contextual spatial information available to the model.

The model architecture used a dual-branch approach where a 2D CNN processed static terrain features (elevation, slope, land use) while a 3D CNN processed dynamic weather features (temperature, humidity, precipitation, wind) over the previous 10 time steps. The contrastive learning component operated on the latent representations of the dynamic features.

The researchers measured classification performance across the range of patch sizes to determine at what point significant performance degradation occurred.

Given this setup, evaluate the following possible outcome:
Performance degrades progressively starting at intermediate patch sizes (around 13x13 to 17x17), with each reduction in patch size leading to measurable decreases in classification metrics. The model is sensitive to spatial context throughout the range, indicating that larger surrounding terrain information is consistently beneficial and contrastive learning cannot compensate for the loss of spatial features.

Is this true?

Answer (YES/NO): NO